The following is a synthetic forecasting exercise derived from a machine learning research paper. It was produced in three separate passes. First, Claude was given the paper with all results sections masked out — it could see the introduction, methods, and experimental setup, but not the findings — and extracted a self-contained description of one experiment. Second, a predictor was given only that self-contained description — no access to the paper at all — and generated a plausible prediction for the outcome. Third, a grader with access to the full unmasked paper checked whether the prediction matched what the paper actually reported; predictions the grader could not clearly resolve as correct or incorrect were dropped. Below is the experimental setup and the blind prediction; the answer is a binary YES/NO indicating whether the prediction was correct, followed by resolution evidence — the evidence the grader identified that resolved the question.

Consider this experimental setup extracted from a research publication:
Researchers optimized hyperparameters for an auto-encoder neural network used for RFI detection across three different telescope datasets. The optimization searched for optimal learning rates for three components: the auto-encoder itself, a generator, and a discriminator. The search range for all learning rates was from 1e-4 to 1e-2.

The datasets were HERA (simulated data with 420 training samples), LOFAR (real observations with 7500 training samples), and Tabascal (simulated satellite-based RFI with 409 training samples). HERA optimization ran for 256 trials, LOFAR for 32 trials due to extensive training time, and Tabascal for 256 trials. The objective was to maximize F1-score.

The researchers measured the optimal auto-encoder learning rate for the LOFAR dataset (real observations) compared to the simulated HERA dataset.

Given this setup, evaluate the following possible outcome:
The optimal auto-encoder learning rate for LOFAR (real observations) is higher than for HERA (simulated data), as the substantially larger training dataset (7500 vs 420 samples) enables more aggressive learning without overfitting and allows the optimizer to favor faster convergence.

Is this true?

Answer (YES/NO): NO